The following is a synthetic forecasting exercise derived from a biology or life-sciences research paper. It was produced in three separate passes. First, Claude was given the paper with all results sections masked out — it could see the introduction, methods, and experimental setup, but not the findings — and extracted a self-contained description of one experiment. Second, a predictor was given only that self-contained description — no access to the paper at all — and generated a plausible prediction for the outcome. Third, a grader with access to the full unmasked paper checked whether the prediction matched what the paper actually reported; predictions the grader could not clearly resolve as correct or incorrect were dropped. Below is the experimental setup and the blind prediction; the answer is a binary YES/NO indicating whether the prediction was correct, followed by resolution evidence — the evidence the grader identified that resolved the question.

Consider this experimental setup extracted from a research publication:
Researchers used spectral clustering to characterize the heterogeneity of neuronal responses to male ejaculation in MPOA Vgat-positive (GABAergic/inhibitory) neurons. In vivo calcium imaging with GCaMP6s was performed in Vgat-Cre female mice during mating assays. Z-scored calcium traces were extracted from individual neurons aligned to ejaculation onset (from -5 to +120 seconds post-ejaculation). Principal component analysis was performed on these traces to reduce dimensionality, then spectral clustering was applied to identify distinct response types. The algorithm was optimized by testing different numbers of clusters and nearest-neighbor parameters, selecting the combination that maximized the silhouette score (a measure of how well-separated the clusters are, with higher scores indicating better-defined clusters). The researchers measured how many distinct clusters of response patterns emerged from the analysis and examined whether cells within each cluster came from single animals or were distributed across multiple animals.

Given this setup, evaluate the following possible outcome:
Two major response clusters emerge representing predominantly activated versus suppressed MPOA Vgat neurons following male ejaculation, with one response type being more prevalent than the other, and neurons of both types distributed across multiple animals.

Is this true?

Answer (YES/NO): NO